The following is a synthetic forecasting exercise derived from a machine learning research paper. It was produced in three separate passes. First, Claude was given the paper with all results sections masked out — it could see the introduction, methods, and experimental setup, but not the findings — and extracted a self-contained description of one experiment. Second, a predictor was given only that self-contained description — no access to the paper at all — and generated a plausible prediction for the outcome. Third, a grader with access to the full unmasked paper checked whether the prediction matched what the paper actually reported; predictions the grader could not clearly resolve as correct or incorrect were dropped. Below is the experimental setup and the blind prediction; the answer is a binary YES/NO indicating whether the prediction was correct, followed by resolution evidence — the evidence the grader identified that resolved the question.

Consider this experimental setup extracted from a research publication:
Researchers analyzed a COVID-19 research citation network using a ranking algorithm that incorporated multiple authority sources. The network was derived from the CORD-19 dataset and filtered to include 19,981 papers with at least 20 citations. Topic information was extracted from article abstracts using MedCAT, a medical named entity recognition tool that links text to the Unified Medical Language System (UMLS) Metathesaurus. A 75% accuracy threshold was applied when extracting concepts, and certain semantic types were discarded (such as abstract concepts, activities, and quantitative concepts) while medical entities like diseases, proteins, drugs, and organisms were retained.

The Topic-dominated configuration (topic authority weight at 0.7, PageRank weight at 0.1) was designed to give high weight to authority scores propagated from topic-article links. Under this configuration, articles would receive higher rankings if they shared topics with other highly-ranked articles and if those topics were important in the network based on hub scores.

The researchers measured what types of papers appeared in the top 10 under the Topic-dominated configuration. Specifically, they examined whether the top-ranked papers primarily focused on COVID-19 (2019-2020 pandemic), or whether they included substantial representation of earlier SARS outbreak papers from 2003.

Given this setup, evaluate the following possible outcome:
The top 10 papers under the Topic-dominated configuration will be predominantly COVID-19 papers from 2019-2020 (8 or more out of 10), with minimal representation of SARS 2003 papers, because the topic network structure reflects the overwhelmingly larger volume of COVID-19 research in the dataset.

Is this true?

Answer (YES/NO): NO